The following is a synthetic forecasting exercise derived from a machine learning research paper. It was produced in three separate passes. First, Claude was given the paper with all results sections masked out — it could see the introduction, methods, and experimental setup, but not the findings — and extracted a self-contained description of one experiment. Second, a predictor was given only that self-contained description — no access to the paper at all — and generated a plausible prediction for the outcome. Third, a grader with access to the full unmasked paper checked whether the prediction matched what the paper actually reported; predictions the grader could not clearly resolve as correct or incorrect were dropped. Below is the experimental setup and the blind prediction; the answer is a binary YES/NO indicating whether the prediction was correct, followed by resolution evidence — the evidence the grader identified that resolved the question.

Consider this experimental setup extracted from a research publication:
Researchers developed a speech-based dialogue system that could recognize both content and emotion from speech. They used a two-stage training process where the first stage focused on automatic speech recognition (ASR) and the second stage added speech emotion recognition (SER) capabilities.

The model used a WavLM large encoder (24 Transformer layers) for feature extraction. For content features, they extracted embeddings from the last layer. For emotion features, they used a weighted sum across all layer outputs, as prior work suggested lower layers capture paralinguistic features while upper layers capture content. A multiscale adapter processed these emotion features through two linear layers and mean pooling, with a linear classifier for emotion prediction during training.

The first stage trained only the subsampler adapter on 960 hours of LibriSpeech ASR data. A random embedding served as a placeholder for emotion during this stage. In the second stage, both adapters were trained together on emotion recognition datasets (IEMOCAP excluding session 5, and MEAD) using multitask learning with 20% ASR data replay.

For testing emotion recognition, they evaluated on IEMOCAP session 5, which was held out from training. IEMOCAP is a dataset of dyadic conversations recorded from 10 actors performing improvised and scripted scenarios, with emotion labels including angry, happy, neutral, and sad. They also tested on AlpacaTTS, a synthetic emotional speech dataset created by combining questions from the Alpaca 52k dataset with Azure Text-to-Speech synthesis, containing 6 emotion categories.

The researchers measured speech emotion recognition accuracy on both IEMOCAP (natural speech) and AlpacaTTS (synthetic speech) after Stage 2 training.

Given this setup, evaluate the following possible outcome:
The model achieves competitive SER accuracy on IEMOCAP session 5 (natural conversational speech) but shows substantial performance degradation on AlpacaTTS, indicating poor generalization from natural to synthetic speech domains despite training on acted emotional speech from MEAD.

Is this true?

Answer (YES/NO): NO